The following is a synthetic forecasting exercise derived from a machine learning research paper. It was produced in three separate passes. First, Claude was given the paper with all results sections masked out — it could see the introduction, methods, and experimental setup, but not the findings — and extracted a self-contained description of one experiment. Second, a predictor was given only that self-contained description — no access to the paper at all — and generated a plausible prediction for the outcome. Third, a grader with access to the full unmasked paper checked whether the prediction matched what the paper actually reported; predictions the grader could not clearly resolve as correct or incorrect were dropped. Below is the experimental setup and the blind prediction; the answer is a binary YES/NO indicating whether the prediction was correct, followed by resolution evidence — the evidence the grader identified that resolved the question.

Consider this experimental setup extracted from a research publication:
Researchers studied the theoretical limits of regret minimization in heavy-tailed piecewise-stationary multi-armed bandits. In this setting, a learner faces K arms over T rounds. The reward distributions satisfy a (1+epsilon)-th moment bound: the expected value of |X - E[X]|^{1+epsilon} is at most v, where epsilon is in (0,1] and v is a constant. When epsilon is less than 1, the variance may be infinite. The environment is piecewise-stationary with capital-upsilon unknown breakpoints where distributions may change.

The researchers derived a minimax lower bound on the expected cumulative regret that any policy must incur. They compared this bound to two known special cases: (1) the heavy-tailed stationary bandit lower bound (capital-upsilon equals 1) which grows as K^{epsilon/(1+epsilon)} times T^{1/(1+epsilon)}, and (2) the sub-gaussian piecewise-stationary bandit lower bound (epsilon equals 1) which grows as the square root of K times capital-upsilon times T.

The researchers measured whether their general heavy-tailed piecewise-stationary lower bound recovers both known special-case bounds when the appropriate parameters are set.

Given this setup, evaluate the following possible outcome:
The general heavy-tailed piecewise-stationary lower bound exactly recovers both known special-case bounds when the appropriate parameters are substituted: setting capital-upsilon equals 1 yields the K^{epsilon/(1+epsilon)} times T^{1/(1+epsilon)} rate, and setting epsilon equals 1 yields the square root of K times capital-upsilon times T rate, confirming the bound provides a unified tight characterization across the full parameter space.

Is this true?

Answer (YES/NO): YES